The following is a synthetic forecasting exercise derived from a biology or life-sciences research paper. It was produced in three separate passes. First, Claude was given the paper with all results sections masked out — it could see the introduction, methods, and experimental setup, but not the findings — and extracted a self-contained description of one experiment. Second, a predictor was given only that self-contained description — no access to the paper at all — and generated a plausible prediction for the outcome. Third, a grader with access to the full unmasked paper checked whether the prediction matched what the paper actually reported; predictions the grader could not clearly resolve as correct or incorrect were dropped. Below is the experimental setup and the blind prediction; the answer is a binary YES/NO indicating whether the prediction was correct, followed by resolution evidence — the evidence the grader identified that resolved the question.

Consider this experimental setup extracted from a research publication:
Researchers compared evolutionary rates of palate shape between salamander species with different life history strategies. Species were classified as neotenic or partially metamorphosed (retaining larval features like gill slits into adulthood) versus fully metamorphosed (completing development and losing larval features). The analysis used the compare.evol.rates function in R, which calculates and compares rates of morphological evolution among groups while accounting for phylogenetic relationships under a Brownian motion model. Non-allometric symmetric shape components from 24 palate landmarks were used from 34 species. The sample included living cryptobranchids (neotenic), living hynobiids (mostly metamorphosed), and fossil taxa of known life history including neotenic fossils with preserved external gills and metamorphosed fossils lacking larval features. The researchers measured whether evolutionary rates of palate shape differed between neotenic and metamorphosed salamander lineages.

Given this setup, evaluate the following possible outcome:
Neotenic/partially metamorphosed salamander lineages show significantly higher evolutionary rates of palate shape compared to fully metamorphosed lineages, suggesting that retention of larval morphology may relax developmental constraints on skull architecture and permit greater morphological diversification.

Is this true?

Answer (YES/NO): NO